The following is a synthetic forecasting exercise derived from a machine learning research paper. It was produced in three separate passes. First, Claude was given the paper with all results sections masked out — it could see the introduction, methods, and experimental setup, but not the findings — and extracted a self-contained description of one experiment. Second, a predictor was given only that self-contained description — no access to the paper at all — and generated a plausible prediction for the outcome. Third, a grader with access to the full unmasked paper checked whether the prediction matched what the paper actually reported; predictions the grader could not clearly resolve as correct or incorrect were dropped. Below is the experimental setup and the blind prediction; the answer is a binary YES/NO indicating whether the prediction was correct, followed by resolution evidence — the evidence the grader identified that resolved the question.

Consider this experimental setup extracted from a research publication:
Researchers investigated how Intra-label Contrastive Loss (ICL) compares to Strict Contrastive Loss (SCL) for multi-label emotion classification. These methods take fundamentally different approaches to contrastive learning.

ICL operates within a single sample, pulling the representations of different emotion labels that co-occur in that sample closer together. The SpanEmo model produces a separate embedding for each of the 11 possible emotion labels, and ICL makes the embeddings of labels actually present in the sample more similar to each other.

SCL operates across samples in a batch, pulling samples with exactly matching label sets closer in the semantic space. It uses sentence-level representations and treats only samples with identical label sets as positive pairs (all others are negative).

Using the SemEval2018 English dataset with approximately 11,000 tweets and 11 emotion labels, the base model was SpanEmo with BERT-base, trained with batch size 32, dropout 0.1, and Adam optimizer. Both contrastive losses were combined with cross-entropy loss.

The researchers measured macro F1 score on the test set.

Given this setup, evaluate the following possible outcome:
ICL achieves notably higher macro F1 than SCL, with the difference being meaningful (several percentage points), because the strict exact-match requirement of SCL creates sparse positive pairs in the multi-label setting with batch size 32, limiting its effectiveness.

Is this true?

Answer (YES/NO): NO